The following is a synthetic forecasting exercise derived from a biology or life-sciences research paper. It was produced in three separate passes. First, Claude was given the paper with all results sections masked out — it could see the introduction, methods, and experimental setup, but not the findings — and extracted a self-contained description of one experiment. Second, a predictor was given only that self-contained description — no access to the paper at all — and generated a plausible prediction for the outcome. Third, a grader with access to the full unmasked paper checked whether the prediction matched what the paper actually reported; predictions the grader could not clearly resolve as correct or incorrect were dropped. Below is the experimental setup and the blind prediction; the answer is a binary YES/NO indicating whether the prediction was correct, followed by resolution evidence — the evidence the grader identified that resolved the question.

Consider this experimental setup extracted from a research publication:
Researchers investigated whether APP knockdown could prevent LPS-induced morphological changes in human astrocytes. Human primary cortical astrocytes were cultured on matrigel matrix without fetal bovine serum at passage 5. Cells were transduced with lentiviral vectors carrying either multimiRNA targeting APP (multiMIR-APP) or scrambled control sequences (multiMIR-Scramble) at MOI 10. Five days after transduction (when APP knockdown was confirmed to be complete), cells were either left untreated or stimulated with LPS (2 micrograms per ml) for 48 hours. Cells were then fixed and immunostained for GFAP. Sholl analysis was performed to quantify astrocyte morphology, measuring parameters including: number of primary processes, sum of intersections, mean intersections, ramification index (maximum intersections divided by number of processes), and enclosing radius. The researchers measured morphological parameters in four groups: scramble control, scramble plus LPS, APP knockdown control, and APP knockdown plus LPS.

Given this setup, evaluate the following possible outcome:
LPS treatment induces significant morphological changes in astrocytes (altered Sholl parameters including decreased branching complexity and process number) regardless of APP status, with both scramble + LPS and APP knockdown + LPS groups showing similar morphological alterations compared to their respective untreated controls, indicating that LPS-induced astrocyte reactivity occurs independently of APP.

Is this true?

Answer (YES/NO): NO